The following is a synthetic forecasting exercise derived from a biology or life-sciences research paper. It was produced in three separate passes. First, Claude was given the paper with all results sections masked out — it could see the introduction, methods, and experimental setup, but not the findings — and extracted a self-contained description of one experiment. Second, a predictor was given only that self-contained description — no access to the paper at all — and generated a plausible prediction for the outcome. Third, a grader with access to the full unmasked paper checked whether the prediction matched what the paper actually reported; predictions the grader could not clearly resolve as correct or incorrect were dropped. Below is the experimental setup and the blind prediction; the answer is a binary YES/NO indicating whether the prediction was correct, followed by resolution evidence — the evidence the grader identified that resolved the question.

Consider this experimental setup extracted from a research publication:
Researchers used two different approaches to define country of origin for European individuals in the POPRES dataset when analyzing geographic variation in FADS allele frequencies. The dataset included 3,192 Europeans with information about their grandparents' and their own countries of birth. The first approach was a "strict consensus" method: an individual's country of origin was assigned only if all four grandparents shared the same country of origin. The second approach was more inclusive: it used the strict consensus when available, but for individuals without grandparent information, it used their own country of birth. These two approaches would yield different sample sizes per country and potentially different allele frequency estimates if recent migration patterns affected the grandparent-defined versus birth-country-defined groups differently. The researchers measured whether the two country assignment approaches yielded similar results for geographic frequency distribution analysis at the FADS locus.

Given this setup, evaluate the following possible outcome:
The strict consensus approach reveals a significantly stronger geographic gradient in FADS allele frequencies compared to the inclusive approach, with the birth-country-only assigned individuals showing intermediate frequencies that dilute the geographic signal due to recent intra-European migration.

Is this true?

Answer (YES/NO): NO